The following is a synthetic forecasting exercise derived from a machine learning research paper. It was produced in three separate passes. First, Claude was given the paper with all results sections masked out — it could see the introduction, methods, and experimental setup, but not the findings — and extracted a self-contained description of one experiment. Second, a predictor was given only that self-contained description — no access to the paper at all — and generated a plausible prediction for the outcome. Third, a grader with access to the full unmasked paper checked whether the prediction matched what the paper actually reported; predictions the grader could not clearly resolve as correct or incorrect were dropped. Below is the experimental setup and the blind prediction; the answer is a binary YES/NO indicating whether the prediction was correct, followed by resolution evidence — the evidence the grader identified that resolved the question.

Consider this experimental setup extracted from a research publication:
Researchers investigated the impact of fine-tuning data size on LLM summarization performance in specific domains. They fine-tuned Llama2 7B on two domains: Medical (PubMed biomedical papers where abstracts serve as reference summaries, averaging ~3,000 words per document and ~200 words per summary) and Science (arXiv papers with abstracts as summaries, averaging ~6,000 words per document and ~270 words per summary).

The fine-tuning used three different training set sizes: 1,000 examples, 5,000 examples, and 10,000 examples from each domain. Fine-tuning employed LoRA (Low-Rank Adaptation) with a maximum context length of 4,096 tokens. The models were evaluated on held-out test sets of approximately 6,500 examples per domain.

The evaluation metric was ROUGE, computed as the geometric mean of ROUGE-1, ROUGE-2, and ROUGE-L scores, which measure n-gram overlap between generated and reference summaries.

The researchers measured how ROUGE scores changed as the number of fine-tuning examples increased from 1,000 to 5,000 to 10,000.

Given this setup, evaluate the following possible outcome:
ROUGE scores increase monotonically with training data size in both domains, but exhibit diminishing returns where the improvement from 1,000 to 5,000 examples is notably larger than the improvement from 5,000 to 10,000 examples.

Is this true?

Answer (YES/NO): NO